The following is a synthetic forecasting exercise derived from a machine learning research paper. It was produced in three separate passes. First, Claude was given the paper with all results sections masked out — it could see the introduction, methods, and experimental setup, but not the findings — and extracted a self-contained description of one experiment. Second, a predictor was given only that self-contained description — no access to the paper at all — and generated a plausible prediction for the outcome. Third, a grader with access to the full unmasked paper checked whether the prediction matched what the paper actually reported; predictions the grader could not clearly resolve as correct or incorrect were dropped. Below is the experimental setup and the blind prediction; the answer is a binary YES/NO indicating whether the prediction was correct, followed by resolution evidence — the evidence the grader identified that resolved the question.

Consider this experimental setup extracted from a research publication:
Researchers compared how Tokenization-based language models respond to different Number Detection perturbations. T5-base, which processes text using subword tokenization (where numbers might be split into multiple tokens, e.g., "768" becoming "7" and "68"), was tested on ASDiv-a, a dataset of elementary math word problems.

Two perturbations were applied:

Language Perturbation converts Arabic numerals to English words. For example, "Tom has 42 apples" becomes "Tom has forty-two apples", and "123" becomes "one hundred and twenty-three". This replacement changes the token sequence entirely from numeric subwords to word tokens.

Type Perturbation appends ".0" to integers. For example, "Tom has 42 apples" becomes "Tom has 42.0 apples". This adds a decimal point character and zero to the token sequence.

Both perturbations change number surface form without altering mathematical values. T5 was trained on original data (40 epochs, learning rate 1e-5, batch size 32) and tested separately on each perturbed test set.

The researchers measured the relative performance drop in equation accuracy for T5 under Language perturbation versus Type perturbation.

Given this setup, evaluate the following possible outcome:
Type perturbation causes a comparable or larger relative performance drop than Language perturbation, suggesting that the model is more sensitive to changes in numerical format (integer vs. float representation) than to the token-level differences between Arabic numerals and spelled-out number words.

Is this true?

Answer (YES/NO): YES